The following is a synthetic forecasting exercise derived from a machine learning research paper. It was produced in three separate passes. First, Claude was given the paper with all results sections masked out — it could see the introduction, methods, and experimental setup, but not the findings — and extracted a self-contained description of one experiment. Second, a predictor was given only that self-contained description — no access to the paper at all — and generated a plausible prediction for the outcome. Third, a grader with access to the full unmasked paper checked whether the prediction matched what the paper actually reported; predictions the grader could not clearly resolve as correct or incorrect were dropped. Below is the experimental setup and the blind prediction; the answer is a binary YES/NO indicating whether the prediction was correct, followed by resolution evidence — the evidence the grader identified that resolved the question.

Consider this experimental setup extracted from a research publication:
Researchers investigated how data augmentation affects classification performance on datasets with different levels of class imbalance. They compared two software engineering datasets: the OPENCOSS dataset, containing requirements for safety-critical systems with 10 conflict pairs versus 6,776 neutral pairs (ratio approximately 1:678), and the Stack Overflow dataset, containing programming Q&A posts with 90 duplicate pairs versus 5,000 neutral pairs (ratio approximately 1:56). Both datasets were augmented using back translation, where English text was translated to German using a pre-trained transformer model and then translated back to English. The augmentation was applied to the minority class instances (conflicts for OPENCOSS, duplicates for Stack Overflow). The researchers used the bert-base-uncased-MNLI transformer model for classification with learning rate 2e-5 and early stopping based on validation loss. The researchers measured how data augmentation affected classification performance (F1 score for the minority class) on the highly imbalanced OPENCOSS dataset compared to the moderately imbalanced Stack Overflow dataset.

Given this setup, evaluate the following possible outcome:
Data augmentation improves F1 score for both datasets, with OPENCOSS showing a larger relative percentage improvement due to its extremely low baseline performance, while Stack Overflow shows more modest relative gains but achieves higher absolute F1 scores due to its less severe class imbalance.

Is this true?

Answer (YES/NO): NO